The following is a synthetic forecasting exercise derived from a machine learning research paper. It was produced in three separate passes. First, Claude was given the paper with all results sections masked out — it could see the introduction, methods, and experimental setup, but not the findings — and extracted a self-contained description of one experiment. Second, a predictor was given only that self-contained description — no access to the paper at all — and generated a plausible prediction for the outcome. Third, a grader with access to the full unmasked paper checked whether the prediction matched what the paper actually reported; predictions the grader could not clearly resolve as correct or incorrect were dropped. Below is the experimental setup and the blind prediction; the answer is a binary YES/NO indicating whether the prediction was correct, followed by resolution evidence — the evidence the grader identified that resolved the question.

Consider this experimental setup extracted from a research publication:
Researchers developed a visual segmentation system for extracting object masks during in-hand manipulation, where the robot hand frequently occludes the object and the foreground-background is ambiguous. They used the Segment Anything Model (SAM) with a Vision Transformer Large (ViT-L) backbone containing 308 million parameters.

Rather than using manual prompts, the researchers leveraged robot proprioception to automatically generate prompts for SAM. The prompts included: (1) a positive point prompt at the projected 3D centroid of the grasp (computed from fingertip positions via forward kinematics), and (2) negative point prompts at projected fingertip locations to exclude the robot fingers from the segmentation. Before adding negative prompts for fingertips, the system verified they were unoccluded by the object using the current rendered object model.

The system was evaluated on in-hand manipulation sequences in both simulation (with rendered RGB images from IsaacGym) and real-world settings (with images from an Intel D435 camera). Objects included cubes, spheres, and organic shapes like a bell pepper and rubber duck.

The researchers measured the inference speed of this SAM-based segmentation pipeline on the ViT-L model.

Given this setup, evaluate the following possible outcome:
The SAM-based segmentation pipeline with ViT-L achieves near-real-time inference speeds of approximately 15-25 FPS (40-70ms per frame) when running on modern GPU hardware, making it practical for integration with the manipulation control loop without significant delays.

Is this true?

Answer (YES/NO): NO